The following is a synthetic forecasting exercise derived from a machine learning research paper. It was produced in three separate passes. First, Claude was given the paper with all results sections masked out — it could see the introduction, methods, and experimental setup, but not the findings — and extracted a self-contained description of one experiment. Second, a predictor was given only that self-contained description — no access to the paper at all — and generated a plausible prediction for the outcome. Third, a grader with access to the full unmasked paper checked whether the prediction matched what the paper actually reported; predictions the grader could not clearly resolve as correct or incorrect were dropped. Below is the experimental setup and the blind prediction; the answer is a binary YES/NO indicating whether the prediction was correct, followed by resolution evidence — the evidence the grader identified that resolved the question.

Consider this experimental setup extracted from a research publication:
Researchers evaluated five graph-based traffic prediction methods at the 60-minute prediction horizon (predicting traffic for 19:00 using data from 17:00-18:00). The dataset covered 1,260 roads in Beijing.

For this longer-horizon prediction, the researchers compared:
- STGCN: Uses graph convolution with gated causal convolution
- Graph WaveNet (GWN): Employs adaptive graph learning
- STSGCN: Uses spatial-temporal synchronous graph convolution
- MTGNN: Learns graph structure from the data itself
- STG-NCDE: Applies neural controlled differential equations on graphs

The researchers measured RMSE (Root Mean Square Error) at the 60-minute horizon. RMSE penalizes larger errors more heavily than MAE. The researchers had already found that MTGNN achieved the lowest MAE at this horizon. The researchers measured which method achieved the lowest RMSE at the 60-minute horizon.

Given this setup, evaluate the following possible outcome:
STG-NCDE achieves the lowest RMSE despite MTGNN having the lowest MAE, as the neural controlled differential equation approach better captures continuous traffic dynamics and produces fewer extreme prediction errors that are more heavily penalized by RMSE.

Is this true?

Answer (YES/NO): NO